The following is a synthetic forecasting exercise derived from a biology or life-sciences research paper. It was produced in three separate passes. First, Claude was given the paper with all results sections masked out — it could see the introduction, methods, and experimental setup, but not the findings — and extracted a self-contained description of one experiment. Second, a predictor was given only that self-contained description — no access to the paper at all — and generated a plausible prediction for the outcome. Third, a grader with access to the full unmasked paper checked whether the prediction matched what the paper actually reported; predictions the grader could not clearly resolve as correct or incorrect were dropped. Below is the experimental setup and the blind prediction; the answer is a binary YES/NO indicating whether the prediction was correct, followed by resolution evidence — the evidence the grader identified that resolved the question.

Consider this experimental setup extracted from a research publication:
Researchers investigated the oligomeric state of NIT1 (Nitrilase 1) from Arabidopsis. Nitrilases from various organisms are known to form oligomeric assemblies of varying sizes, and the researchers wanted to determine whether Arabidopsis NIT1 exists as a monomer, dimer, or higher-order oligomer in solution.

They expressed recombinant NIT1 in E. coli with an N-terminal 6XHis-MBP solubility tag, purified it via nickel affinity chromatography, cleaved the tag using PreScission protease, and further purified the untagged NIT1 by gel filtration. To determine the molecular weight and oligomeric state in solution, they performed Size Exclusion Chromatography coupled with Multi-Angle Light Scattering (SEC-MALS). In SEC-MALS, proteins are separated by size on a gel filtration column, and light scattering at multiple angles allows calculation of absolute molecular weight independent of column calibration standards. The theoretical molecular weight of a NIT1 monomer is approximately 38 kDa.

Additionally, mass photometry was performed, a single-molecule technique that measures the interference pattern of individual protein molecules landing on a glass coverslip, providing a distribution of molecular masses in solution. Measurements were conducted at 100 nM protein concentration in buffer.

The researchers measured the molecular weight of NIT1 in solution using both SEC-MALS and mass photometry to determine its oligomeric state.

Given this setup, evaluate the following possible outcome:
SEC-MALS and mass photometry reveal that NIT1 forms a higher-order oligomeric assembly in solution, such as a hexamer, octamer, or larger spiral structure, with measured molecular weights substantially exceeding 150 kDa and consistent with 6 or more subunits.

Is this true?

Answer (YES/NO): YES